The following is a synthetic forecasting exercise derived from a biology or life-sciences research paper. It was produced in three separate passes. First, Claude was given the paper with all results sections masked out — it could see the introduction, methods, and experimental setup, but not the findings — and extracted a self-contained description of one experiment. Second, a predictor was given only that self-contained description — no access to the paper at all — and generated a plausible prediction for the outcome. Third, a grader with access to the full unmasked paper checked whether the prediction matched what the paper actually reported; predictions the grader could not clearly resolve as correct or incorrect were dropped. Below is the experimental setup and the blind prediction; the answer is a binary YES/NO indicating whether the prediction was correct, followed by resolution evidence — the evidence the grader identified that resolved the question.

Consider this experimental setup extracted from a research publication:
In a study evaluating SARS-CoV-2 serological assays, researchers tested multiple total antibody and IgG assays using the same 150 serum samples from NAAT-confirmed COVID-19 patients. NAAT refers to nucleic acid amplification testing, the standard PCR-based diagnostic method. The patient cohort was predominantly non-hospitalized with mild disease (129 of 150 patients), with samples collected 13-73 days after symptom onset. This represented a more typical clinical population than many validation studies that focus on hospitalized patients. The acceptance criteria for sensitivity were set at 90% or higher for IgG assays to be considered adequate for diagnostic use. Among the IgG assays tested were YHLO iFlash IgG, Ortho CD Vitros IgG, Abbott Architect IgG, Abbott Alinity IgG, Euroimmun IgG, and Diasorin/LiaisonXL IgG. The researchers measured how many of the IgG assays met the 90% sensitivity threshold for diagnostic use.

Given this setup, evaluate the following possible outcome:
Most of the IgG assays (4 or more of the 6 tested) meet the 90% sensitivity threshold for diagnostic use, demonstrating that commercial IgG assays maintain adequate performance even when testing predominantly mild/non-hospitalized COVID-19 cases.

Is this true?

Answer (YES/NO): NO